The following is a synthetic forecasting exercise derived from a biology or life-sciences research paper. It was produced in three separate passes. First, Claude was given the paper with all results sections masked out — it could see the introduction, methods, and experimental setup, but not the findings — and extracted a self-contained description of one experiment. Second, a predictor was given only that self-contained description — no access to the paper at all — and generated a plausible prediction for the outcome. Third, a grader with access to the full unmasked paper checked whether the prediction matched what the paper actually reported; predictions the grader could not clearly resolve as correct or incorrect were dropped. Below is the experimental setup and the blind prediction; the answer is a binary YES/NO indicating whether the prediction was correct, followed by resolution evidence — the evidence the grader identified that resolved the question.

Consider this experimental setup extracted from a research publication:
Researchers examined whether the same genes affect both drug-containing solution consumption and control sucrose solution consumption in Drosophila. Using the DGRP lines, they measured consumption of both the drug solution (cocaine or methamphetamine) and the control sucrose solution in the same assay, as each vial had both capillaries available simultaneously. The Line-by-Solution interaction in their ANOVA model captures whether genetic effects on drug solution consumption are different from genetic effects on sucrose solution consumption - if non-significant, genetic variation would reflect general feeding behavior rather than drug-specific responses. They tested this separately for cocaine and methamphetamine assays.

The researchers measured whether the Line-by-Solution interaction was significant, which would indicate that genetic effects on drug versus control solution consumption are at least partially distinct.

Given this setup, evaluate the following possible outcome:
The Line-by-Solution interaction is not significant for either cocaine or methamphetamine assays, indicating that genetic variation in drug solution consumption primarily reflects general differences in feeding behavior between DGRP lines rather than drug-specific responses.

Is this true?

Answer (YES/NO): YES